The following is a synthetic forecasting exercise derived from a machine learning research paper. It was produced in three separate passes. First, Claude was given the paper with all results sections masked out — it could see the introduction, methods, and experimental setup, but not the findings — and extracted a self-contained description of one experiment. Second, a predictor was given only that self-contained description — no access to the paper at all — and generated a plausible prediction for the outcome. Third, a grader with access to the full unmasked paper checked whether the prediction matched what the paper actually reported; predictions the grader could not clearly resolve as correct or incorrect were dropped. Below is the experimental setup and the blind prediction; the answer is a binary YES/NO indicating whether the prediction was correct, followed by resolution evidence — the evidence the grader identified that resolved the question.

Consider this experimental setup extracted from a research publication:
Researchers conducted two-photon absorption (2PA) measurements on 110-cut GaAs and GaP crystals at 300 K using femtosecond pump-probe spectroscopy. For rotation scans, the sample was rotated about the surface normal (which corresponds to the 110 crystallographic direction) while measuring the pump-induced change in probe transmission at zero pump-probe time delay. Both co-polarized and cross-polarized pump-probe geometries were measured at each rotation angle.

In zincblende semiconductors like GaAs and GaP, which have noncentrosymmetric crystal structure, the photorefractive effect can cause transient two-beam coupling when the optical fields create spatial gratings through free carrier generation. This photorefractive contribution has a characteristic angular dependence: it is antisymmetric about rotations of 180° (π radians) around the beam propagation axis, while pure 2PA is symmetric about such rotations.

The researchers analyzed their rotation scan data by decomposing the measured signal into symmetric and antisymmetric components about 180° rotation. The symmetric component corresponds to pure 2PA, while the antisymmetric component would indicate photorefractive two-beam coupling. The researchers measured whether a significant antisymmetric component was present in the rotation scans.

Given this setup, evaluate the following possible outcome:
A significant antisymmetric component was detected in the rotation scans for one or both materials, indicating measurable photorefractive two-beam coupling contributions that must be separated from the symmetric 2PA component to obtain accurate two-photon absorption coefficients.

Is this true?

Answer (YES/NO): NO